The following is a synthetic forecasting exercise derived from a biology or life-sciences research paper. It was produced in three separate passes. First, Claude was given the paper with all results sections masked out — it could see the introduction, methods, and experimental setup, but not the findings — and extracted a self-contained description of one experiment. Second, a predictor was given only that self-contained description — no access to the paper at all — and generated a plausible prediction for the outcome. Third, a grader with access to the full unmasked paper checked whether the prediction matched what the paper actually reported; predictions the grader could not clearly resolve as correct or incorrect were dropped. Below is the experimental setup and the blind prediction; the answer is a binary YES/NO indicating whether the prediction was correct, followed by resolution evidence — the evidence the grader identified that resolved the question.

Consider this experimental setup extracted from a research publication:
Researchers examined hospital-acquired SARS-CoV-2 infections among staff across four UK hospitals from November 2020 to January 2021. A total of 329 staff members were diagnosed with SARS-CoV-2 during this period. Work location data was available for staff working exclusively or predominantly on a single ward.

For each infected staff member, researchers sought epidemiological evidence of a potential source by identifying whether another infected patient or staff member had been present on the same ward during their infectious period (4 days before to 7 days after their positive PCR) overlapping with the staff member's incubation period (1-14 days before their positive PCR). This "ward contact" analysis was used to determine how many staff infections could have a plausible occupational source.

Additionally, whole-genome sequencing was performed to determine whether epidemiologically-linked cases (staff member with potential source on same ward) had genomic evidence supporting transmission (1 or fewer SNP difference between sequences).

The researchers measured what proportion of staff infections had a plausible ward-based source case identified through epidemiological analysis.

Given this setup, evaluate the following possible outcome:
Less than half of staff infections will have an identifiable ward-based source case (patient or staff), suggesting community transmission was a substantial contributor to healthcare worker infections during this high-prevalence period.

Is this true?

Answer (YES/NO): YES